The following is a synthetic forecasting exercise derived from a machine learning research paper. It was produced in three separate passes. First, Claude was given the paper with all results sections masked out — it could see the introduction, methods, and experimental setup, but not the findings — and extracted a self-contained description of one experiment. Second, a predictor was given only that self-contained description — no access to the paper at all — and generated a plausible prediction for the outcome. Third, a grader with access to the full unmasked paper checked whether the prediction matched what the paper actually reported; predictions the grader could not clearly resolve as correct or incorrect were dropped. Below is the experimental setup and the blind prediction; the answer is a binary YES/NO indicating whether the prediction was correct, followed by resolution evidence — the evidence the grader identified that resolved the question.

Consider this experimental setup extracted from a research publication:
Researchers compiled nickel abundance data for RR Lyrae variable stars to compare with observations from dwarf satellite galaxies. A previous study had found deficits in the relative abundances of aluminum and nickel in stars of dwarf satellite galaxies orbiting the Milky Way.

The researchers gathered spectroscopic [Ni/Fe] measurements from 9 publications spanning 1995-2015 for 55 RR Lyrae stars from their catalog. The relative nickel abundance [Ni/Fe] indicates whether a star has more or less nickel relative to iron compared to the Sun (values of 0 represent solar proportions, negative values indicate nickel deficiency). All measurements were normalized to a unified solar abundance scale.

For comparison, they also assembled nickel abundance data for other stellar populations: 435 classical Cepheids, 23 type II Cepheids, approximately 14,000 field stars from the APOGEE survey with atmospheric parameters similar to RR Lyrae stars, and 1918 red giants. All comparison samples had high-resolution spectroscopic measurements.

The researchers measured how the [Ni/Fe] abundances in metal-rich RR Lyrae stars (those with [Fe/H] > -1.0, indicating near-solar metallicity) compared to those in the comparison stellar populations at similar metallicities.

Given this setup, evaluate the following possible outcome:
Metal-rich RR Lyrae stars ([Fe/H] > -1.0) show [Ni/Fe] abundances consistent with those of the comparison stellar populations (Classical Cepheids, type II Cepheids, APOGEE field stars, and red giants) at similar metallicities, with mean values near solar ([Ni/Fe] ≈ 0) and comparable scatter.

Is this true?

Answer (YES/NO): NO